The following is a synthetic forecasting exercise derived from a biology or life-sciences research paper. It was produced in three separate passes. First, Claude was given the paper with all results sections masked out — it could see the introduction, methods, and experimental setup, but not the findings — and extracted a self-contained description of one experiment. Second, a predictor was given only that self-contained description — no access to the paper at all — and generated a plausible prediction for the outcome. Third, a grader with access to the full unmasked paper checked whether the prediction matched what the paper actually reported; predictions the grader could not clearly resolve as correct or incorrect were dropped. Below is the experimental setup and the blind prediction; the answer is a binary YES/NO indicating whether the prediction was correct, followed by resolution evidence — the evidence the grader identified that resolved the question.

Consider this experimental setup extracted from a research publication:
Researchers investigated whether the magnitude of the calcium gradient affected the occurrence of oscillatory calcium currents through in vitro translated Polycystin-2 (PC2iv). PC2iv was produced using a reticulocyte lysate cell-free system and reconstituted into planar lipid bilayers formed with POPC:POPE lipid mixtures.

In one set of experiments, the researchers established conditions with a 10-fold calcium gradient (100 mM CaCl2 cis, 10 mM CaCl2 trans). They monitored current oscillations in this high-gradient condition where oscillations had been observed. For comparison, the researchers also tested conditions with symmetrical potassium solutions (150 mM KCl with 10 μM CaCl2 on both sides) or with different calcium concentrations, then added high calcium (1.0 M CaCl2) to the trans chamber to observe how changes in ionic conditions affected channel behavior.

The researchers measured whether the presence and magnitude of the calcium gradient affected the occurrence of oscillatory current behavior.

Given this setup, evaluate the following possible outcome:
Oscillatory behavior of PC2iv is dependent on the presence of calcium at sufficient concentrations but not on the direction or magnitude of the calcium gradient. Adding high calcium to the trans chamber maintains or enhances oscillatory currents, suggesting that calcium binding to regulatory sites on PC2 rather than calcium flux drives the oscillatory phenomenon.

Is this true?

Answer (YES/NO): YES